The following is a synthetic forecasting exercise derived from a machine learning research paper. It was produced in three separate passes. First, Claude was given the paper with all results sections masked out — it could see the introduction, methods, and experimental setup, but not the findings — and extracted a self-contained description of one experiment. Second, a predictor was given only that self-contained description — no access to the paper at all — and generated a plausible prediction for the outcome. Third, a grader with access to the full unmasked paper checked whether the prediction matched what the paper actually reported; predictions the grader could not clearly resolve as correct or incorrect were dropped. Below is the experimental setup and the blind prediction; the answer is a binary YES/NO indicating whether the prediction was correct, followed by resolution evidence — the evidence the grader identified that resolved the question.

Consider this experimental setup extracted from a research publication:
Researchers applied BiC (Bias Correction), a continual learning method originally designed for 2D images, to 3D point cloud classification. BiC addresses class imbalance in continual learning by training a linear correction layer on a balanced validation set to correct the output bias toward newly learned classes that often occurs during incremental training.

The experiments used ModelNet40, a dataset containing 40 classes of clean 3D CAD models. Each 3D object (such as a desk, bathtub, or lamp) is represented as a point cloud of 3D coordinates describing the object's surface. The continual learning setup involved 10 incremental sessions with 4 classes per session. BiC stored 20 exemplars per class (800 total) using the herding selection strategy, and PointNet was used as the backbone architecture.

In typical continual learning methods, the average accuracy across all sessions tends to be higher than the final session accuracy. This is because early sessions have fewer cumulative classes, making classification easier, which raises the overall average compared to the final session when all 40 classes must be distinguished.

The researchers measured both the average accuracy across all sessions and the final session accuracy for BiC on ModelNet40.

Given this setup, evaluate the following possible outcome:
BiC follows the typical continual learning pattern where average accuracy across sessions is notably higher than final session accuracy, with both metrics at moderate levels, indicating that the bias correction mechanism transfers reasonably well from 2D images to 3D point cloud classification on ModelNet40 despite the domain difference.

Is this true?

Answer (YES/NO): NO